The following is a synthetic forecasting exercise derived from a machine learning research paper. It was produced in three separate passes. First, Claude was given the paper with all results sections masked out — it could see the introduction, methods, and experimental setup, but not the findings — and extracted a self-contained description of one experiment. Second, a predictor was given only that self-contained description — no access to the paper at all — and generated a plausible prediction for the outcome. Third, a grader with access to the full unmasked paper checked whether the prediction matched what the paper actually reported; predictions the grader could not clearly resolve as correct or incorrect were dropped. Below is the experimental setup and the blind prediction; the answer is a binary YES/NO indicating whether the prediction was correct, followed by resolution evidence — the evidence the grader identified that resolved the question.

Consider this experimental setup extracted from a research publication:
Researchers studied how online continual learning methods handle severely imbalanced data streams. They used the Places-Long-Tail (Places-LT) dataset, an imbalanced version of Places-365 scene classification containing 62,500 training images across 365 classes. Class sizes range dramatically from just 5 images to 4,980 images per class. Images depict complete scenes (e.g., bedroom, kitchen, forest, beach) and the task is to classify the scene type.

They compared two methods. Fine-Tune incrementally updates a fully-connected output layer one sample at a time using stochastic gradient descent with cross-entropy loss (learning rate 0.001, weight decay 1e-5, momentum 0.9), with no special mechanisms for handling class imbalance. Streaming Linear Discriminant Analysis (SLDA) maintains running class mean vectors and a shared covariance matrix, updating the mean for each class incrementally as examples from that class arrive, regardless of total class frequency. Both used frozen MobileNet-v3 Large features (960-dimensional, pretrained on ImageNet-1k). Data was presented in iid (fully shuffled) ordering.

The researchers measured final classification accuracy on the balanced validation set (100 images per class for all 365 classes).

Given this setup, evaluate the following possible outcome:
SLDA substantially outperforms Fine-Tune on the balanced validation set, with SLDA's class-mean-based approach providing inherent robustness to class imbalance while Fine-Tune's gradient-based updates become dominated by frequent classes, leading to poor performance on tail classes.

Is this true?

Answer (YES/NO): NO